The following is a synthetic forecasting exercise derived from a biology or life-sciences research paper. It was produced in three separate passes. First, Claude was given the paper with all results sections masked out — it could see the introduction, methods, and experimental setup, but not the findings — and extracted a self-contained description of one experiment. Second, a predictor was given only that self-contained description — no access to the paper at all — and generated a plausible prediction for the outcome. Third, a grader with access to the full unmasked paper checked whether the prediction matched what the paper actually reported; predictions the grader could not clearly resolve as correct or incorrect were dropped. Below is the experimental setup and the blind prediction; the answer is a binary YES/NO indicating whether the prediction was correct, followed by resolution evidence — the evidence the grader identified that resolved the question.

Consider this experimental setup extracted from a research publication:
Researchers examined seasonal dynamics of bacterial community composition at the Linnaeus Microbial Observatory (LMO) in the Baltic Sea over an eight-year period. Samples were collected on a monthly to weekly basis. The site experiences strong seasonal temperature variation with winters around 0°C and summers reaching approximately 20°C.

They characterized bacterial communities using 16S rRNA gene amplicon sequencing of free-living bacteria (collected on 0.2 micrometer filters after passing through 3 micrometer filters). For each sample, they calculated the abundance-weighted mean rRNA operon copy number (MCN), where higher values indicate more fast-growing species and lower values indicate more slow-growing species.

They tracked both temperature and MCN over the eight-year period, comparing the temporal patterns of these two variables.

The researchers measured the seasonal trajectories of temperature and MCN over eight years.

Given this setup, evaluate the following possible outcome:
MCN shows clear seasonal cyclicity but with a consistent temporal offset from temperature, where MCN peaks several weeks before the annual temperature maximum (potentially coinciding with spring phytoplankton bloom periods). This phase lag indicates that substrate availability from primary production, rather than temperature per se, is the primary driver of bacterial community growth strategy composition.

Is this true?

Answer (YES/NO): NO